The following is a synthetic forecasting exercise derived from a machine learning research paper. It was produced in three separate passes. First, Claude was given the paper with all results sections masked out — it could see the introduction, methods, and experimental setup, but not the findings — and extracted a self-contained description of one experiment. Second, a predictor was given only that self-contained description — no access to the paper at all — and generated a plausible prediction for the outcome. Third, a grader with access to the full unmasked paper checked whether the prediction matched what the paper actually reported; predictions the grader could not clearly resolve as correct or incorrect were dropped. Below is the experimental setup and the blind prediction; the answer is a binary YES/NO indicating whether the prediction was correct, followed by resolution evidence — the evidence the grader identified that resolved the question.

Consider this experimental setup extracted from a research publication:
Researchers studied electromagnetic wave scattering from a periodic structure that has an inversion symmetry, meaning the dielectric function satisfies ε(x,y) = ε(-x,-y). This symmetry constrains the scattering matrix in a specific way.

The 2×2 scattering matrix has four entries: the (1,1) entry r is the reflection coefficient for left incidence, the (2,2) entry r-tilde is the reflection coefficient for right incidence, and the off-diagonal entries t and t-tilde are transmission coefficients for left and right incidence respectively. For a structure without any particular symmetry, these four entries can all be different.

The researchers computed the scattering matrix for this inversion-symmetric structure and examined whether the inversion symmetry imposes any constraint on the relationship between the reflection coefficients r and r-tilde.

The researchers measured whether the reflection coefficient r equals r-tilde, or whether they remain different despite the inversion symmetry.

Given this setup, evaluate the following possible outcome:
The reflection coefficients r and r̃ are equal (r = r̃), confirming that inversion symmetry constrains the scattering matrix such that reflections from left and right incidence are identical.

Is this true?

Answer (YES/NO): YES